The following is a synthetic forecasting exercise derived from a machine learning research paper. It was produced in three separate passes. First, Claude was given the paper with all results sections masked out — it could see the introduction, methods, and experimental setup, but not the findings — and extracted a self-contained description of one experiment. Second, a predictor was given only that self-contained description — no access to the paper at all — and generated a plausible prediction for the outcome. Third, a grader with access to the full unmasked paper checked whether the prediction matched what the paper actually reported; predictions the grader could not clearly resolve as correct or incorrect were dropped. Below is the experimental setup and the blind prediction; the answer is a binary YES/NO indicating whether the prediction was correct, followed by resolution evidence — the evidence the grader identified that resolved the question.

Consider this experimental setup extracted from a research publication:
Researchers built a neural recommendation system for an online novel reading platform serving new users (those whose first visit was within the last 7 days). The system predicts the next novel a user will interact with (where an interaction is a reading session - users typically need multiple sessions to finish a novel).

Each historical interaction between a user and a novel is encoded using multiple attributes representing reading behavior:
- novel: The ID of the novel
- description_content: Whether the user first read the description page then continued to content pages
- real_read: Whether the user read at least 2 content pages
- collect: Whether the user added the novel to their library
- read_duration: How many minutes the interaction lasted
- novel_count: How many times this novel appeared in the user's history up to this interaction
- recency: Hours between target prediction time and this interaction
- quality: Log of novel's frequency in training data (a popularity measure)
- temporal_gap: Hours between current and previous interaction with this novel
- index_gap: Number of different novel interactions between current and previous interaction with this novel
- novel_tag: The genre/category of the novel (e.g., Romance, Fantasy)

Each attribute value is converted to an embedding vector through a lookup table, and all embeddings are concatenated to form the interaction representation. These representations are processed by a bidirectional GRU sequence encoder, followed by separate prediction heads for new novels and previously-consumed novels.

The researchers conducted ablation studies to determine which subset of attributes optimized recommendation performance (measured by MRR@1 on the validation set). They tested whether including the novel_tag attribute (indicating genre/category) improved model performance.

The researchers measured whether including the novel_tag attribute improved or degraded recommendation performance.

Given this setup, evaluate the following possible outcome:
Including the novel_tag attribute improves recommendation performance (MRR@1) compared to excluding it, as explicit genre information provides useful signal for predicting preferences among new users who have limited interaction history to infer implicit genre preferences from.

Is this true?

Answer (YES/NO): NO